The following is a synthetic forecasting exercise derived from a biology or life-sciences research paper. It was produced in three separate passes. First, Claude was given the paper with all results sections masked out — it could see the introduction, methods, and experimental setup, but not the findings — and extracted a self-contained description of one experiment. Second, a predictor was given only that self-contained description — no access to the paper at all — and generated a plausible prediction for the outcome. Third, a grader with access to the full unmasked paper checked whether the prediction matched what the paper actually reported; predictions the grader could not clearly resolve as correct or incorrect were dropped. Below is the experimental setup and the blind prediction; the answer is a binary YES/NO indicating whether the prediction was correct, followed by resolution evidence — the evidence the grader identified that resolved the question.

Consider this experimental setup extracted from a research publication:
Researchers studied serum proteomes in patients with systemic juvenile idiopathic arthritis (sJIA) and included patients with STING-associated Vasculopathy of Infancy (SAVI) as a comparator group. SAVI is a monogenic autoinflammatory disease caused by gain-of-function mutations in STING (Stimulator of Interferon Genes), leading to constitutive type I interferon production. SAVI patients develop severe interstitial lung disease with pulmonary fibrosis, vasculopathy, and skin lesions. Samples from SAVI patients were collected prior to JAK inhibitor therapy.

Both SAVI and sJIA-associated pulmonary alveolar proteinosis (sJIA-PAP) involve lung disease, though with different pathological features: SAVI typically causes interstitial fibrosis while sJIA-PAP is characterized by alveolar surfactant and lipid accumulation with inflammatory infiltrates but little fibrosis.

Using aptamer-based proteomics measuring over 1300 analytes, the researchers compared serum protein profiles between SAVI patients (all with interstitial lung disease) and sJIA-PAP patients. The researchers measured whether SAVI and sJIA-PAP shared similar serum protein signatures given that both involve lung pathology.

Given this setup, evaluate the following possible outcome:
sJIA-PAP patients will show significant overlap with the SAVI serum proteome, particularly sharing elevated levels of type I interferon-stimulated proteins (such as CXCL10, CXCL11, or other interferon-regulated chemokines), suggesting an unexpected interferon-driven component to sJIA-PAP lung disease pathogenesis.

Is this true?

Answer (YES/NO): NO